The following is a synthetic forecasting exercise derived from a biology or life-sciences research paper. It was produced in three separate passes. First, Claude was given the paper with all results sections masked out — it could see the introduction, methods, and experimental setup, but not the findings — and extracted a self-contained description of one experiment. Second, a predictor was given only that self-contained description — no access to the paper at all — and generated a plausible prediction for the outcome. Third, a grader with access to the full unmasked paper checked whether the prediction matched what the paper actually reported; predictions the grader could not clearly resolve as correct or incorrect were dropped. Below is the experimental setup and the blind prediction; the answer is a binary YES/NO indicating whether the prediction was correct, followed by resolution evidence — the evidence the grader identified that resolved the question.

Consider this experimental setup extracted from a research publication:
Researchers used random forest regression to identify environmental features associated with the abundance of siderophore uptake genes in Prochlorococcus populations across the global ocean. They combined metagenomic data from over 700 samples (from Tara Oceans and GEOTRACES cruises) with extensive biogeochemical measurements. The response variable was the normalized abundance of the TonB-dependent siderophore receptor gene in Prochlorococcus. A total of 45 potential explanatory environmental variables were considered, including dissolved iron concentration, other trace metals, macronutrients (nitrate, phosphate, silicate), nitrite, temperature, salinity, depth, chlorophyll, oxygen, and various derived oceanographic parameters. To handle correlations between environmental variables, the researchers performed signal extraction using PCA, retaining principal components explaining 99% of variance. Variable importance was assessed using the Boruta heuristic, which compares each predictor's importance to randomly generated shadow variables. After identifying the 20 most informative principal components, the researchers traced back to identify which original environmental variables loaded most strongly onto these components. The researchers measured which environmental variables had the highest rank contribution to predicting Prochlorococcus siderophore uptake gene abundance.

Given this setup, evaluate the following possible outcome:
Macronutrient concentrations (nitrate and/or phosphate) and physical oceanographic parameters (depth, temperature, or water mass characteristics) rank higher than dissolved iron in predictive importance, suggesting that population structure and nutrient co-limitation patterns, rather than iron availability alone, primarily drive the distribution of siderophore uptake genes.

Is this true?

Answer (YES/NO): NO